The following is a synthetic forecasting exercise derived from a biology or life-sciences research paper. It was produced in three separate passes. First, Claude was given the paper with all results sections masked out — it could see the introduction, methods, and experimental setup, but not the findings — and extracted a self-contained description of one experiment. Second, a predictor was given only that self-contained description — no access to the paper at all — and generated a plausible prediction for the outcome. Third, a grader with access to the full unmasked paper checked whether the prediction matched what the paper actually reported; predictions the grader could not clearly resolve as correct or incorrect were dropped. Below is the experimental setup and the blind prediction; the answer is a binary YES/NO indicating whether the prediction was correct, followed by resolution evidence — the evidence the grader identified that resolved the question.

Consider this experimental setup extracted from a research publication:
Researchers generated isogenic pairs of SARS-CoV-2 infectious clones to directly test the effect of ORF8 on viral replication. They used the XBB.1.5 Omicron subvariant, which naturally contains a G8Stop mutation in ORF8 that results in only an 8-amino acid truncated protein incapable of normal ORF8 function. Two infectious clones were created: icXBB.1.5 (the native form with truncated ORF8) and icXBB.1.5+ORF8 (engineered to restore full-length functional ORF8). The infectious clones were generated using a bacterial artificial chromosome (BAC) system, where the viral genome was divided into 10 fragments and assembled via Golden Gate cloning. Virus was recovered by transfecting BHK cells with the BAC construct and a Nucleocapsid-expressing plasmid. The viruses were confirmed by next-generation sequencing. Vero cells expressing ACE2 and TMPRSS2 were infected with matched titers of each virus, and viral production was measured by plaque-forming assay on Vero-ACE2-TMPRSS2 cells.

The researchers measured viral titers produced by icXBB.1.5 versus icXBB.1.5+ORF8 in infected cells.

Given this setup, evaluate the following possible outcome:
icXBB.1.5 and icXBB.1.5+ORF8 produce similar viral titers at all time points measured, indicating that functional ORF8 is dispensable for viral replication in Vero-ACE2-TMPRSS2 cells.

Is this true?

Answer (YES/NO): NO